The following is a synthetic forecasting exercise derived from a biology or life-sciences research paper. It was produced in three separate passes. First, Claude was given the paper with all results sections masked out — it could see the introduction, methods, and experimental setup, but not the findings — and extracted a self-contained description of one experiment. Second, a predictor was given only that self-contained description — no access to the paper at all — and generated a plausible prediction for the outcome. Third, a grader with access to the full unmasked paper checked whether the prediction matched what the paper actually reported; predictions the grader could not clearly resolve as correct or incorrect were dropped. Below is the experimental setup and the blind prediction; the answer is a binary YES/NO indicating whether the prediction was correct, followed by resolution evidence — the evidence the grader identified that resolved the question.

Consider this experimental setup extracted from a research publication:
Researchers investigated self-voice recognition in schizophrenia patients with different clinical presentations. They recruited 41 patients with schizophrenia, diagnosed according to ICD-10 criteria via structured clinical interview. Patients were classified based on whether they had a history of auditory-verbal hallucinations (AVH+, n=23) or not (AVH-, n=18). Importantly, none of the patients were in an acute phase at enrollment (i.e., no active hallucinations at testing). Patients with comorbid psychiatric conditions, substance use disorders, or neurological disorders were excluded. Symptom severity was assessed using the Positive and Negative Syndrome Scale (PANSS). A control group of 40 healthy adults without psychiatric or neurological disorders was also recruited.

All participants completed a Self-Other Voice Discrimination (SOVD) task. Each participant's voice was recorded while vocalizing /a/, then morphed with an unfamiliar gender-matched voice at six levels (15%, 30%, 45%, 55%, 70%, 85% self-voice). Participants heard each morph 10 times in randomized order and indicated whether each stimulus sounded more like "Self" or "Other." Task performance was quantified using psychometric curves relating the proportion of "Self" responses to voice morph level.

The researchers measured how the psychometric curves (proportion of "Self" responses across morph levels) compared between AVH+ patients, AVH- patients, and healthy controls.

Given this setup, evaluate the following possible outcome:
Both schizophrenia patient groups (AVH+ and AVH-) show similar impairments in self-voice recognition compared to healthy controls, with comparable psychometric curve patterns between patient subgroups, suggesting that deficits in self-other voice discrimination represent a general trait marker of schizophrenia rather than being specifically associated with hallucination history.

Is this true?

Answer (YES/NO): NO